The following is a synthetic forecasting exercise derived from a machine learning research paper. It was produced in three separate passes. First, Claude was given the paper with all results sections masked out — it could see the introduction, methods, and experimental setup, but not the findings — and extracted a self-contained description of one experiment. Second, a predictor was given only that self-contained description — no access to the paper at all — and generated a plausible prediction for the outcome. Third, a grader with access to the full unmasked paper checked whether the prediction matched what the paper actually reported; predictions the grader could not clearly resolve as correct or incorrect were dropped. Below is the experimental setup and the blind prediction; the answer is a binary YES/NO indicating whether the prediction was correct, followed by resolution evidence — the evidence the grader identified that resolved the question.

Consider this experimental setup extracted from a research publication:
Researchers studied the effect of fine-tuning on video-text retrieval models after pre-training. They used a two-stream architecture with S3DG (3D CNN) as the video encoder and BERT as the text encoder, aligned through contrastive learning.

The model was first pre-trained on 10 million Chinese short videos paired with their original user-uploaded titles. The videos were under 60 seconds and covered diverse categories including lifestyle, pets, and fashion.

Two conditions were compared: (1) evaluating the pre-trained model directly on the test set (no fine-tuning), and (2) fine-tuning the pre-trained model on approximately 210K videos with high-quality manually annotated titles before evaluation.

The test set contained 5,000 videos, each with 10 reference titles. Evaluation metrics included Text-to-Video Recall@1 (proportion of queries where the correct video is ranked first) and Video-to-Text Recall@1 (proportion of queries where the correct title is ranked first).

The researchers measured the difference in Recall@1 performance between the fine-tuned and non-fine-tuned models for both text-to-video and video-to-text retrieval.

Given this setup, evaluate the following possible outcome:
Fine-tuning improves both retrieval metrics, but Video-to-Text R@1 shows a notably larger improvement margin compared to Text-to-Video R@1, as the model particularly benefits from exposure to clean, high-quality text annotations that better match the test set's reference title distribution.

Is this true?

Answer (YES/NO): YES